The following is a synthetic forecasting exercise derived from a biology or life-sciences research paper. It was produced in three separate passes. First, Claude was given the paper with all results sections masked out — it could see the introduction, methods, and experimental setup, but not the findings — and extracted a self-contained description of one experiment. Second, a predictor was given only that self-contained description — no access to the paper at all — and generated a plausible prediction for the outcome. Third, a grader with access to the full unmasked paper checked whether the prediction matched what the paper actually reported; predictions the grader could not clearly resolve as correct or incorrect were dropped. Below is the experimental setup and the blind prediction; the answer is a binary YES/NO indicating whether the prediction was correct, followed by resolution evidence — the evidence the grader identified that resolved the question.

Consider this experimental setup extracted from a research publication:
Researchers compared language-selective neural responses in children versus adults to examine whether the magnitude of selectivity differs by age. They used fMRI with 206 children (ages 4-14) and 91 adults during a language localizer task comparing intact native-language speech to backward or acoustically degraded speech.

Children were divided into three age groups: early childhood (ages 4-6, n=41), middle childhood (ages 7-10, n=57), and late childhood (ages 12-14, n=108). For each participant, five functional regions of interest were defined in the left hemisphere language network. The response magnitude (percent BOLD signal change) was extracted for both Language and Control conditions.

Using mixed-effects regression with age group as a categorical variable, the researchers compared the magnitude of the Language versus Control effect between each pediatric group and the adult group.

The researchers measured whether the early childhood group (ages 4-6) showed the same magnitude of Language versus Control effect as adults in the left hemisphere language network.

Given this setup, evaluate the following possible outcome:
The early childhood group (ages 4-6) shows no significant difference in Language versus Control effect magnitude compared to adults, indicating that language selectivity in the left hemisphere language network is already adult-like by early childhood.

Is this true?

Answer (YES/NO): NO